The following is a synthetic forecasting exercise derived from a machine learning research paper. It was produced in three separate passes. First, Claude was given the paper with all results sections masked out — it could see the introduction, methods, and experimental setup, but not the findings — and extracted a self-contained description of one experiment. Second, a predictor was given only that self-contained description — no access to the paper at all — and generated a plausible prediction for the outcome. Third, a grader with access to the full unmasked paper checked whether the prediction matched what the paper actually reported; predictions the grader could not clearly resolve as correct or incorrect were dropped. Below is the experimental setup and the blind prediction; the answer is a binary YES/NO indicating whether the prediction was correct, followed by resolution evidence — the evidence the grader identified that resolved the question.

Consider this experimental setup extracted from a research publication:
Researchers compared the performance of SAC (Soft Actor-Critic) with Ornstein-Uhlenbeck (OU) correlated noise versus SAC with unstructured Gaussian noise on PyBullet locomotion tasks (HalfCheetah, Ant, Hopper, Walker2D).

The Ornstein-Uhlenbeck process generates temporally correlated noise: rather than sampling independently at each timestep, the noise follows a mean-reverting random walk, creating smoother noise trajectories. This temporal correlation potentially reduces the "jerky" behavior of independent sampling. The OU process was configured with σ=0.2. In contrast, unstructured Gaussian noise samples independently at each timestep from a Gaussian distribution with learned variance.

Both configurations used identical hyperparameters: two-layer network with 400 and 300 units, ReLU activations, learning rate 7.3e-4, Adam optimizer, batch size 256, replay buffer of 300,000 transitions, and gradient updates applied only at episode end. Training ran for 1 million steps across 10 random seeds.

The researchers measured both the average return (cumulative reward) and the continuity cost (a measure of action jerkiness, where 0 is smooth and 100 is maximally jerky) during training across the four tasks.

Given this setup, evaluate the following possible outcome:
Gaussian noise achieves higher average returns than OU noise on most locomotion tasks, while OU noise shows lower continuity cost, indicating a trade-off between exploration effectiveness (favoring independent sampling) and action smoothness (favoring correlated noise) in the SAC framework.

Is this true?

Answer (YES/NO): YES